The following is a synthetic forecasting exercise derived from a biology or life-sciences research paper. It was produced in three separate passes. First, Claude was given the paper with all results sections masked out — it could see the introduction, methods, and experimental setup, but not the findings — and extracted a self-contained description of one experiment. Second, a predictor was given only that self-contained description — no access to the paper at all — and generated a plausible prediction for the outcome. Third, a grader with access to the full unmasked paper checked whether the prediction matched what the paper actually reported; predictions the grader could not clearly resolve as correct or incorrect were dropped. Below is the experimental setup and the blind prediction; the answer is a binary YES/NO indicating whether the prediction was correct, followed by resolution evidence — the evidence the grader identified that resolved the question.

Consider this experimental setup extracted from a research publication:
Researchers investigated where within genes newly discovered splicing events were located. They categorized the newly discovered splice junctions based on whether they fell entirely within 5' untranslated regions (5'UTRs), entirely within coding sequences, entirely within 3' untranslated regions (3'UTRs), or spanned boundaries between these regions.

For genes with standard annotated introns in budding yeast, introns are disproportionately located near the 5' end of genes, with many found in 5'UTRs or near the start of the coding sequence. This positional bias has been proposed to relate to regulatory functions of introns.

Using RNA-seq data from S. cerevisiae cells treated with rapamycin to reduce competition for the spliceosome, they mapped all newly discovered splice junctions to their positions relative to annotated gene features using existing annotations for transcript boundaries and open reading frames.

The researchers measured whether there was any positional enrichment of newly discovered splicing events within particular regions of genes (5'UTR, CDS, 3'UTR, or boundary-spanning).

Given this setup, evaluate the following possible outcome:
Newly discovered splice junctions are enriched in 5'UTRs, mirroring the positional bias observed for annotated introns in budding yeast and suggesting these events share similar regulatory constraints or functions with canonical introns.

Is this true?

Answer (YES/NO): NO